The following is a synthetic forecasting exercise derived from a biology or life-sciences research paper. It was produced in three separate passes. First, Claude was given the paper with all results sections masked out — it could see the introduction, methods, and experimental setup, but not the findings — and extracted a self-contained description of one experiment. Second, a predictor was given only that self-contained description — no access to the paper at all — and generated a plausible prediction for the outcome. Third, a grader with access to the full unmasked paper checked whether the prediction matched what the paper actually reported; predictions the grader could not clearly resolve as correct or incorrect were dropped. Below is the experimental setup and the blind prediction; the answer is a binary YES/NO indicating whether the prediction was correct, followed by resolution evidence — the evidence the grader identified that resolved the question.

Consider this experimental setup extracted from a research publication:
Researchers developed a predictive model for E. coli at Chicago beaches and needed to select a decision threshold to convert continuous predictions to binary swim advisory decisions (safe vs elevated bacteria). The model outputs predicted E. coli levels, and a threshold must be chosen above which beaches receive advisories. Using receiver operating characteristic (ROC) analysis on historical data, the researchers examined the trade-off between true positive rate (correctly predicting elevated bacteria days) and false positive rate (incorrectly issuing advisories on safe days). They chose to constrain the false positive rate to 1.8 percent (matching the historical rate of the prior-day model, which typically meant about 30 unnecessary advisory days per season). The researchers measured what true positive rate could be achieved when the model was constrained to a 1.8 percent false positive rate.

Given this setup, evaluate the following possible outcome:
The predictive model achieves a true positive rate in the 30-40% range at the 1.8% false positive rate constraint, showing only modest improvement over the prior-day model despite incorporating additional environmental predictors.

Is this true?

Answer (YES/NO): NO